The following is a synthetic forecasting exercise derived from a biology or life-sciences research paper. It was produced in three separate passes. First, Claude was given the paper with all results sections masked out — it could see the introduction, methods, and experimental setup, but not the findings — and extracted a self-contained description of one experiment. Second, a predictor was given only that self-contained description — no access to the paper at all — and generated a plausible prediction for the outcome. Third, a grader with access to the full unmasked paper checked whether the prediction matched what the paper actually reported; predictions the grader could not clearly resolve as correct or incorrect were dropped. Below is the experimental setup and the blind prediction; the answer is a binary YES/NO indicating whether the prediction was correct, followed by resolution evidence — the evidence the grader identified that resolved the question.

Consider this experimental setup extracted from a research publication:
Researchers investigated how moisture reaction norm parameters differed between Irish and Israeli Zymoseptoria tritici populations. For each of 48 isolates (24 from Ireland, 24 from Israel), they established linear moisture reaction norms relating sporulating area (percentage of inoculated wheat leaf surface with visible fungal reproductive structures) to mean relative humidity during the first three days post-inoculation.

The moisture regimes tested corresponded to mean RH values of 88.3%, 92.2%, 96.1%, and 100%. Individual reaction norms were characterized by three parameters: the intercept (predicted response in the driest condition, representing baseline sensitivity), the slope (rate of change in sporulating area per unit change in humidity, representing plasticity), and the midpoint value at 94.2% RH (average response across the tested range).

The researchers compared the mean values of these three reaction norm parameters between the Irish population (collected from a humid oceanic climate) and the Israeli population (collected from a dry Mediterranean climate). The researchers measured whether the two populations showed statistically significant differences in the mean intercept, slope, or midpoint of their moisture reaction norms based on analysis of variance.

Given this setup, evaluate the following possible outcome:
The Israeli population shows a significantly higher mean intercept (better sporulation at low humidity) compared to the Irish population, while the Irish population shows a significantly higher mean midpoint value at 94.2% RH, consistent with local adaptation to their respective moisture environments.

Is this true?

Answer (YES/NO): NO